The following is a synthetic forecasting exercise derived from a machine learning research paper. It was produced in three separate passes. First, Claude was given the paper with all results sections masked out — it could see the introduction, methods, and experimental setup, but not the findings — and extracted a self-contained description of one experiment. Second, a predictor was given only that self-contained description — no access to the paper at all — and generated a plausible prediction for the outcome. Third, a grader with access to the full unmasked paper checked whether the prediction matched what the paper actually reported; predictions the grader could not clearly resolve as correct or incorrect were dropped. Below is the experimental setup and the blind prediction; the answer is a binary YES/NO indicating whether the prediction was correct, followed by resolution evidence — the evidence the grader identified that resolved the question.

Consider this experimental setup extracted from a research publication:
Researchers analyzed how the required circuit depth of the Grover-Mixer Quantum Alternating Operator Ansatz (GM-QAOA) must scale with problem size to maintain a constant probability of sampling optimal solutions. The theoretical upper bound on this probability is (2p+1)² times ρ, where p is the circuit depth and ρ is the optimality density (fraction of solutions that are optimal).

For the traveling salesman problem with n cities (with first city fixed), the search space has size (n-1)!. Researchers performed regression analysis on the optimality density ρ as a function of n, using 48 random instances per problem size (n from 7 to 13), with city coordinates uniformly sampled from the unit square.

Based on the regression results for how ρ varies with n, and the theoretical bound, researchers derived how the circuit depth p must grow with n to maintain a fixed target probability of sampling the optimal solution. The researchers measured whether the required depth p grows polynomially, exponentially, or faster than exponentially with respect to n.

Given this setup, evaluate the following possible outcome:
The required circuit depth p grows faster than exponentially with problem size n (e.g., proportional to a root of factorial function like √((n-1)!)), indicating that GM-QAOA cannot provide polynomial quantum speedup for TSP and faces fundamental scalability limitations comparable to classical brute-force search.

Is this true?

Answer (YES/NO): YES